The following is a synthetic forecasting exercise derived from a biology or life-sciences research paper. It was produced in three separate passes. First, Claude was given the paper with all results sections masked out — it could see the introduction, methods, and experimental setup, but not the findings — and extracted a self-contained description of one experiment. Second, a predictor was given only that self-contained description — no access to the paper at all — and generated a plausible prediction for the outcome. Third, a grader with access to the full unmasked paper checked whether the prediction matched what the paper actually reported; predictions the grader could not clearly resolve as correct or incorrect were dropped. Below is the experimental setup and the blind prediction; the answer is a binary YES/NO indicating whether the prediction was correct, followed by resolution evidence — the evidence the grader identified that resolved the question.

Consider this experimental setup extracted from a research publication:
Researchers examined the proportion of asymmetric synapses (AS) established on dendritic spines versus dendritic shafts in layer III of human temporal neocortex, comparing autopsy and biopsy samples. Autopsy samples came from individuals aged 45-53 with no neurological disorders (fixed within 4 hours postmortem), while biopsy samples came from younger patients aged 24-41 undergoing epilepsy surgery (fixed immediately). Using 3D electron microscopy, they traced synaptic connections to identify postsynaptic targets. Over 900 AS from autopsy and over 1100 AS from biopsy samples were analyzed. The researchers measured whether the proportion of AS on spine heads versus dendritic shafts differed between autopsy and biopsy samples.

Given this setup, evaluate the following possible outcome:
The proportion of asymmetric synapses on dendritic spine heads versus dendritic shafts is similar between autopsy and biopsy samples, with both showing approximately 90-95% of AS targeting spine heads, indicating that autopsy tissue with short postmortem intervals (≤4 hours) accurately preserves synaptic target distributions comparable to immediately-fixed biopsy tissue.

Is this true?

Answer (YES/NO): NO